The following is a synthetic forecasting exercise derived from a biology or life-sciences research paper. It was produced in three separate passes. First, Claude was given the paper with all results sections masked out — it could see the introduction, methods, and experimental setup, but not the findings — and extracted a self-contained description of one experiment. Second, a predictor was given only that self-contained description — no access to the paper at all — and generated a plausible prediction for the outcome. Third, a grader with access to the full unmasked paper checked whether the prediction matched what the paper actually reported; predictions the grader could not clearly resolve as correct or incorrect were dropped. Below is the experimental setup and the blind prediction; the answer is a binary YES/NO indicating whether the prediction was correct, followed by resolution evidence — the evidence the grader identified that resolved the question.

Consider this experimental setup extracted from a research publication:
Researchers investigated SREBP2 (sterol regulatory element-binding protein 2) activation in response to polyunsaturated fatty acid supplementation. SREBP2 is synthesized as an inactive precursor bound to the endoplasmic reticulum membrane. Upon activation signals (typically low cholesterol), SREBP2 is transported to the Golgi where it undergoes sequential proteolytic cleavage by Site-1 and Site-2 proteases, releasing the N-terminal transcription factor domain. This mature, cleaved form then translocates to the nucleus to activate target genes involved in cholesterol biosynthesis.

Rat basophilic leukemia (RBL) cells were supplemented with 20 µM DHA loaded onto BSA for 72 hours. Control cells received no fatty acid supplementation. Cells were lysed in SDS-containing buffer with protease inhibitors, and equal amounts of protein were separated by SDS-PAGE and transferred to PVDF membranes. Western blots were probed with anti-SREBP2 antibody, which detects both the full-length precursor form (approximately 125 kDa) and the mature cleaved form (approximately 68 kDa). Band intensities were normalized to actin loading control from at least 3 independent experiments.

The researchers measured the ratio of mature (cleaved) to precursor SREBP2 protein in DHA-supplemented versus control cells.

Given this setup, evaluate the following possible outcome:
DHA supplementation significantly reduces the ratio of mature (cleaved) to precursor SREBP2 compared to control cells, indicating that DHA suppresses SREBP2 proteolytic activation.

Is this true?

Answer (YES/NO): NO